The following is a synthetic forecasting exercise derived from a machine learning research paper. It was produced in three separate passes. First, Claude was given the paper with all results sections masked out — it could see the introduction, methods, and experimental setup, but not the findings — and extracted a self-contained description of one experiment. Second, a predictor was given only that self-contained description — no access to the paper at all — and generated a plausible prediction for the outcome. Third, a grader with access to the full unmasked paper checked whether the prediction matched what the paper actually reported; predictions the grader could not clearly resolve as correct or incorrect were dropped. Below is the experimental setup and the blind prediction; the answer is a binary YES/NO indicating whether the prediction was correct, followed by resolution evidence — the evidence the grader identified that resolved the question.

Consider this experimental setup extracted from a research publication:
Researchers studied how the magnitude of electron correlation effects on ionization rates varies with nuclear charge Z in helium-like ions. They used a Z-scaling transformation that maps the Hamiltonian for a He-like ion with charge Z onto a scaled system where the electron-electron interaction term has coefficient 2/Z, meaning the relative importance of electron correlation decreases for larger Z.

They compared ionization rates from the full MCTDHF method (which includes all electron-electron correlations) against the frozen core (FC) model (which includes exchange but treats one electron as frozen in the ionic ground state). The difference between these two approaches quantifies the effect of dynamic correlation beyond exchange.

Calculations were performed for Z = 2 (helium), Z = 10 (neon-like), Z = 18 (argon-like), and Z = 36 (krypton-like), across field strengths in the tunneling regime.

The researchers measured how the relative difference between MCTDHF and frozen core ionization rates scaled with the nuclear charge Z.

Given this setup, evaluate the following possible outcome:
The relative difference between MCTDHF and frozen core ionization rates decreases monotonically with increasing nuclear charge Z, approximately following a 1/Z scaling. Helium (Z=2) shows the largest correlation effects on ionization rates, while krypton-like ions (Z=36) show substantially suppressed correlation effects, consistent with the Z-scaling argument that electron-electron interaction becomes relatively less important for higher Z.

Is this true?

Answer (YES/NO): NO